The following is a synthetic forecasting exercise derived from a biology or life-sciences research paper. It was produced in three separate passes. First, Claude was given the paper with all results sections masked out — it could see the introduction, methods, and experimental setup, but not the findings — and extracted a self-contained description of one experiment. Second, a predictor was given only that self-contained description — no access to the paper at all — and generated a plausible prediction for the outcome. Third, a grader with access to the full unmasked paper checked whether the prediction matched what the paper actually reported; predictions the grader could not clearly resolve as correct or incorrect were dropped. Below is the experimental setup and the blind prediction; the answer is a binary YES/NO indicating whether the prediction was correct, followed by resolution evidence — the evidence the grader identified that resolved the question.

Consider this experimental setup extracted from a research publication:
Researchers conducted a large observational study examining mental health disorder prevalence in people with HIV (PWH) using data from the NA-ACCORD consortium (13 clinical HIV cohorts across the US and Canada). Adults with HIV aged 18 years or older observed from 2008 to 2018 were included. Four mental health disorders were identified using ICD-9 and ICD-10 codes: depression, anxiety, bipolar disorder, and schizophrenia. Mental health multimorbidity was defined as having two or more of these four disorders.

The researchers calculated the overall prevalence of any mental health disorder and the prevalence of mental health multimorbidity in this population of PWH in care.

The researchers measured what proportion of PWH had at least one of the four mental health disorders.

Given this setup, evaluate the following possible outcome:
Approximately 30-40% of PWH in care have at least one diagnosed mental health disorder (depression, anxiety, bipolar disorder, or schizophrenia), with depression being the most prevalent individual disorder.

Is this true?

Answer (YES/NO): NO